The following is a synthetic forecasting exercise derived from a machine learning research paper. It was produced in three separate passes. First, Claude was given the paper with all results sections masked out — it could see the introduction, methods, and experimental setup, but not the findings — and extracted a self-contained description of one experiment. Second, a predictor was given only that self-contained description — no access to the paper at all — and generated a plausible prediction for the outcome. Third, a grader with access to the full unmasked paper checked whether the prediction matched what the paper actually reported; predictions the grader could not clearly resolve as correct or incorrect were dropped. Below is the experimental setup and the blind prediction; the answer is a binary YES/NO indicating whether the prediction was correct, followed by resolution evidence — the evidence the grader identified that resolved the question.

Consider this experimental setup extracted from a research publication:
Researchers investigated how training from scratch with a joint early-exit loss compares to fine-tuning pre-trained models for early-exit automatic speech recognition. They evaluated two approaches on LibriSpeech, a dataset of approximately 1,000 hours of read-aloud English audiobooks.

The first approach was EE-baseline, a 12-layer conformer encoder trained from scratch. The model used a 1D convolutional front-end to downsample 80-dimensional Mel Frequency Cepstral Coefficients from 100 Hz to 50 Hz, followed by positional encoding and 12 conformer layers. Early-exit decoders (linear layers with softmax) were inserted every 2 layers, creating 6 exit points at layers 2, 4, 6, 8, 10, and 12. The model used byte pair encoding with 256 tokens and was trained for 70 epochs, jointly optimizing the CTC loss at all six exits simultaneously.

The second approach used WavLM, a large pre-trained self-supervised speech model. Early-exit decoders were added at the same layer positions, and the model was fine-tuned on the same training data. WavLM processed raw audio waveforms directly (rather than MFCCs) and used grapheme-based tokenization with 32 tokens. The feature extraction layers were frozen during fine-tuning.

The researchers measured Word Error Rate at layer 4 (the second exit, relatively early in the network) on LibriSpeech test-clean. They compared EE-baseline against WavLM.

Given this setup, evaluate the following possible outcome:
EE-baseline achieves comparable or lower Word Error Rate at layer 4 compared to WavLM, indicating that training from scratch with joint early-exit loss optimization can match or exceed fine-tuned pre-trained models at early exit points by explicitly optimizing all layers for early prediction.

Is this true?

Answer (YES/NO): YES